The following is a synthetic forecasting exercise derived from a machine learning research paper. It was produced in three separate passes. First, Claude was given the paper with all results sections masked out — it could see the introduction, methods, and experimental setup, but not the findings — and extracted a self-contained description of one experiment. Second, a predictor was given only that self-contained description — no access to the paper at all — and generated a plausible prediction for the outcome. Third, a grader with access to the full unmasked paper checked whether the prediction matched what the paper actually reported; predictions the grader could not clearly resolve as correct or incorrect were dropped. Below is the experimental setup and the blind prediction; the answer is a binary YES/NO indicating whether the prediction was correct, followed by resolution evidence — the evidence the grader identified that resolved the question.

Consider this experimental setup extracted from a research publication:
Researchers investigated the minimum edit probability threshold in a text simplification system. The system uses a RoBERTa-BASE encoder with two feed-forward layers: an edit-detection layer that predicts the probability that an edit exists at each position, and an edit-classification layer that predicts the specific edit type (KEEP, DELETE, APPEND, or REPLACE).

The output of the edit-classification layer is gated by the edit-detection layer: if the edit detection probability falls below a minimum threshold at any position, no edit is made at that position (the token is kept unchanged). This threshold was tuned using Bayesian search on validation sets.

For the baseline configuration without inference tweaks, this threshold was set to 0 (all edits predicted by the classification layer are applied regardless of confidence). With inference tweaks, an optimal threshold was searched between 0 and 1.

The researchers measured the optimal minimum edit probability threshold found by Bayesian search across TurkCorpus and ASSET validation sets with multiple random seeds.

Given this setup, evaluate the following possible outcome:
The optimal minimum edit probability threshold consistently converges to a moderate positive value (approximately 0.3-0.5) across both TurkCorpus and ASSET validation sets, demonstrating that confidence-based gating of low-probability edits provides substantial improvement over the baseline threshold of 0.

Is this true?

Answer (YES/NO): NO